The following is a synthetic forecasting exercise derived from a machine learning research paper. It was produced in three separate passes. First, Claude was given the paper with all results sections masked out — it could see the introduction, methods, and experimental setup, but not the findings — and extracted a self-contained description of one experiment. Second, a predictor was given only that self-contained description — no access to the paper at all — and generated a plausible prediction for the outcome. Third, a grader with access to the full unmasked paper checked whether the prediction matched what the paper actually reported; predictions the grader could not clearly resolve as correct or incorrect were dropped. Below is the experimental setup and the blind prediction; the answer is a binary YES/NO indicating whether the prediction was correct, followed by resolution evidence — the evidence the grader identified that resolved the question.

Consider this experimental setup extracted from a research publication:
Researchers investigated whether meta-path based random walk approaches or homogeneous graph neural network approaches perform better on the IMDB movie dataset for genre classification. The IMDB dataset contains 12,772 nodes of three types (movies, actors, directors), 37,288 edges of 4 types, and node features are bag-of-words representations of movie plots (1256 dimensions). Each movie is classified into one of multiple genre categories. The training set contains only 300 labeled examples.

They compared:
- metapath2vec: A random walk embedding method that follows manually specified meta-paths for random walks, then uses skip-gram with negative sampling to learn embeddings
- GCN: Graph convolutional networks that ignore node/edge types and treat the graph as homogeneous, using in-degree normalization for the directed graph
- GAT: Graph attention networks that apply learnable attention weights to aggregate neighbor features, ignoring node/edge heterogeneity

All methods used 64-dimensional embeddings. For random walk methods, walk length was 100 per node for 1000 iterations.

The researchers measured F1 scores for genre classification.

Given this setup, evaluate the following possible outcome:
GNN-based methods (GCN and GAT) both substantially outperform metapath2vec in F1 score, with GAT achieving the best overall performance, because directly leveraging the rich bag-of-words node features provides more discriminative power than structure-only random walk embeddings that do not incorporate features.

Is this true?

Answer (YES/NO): NO